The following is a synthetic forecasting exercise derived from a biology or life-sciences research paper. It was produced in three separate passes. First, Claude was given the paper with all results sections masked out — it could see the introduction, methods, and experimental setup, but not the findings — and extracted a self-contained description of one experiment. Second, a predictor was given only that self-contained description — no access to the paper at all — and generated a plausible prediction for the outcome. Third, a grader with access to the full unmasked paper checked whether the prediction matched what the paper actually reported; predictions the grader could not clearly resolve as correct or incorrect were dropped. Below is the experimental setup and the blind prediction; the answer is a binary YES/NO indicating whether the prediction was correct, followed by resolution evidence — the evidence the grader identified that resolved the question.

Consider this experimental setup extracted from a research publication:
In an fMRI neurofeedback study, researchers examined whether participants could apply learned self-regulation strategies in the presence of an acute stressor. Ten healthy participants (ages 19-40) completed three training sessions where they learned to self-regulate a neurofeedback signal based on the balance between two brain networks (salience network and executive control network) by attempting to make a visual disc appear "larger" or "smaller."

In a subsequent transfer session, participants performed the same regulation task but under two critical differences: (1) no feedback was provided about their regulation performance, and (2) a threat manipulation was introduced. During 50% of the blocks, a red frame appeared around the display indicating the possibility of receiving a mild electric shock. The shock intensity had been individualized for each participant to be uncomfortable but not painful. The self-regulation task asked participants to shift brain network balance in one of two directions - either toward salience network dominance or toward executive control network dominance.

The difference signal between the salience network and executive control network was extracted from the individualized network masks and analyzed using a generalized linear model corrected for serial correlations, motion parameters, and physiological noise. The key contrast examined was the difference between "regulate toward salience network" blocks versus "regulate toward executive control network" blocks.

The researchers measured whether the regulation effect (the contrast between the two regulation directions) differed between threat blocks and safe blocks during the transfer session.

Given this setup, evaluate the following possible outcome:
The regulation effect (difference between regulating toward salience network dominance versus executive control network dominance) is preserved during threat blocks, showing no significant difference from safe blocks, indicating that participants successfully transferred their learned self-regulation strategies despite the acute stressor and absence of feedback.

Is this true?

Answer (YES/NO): YES